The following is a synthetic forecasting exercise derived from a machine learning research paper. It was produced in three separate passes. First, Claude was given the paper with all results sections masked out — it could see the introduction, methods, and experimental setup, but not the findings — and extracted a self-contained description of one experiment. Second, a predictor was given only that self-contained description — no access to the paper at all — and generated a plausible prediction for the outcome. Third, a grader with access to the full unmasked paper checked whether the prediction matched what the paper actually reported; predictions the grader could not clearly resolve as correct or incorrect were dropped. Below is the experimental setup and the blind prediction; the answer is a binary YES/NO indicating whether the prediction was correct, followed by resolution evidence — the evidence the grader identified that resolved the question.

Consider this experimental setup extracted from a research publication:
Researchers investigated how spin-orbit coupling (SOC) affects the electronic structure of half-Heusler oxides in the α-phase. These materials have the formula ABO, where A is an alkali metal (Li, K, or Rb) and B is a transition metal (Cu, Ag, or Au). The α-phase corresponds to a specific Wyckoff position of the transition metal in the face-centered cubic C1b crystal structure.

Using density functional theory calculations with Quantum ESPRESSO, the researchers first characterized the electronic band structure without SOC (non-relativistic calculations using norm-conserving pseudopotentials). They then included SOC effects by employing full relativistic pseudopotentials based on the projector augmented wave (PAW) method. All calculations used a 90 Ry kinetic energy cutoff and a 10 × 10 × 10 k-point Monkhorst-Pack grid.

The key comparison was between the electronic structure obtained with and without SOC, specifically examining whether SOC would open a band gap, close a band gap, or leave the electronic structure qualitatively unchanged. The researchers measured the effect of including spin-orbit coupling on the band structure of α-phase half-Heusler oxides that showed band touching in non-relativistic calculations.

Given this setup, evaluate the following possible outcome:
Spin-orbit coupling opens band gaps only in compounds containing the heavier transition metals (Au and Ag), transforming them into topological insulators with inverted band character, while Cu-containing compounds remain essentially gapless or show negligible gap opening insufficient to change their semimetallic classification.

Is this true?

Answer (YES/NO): NO